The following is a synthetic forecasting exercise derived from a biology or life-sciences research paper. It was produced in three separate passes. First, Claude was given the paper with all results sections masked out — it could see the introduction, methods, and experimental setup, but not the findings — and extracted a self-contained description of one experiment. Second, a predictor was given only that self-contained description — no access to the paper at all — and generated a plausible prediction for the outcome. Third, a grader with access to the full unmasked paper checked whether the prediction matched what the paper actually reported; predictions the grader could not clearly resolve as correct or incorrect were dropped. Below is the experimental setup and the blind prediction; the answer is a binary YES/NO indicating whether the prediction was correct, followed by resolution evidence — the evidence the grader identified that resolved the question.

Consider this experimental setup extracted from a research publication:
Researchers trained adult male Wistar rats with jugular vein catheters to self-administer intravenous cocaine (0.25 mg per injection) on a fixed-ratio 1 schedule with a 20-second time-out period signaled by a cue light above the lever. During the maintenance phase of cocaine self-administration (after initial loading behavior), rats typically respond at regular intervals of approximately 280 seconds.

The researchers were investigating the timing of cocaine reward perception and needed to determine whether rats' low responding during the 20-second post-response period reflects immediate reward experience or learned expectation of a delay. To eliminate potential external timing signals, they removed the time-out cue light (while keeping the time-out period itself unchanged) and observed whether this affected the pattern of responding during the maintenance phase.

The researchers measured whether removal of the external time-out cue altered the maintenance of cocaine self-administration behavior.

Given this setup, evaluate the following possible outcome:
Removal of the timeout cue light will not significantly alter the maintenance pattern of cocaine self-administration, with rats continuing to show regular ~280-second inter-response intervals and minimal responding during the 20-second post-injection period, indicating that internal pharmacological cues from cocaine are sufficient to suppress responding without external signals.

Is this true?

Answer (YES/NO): YES